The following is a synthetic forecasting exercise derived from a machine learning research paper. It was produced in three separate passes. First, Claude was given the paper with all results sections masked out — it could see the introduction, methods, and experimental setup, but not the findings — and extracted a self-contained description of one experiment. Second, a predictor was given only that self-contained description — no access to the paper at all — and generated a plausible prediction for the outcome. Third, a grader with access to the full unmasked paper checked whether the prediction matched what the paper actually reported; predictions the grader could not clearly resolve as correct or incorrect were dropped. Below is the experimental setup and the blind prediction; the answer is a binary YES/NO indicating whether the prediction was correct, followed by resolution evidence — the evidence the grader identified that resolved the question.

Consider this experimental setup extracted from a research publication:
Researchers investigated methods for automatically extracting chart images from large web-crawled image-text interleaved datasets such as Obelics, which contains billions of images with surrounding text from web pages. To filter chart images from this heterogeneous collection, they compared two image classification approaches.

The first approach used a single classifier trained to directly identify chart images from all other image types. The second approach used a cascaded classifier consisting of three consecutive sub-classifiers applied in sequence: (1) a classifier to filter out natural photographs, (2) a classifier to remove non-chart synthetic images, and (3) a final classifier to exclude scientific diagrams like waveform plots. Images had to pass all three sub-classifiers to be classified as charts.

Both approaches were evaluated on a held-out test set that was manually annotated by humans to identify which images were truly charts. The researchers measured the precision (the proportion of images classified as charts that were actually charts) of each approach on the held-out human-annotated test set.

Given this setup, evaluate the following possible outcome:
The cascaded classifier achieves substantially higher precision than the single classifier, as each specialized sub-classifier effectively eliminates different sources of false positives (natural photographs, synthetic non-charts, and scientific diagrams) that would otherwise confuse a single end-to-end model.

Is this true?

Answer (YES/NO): YES